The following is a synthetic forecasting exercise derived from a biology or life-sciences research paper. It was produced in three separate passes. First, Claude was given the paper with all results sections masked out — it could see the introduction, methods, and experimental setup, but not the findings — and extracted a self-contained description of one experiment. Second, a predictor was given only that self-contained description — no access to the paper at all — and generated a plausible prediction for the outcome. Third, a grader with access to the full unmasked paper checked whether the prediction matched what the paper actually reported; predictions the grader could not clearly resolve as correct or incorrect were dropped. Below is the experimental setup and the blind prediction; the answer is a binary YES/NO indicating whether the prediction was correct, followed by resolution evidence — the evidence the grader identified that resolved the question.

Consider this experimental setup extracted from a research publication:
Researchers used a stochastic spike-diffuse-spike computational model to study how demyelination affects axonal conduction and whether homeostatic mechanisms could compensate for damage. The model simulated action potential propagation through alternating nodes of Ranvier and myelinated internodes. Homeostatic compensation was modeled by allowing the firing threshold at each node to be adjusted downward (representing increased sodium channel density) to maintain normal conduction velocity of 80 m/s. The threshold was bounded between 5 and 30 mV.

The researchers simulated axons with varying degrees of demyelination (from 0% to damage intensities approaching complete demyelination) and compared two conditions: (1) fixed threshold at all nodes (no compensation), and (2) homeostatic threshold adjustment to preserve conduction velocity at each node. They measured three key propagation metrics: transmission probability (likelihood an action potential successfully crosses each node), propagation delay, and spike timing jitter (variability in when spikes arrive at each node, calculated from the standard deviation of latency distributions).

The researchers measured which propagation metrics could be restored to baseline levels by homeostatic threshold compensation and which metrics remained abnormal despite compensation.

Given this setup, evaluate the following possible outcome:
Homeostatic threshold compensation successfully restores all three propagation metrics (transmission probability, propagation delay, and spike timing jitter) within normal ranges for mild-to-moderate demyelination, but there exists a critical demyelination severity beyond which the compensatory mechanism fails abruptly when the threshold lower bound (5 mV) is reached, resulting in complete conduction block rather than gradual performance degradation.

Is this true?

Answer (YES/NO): NO